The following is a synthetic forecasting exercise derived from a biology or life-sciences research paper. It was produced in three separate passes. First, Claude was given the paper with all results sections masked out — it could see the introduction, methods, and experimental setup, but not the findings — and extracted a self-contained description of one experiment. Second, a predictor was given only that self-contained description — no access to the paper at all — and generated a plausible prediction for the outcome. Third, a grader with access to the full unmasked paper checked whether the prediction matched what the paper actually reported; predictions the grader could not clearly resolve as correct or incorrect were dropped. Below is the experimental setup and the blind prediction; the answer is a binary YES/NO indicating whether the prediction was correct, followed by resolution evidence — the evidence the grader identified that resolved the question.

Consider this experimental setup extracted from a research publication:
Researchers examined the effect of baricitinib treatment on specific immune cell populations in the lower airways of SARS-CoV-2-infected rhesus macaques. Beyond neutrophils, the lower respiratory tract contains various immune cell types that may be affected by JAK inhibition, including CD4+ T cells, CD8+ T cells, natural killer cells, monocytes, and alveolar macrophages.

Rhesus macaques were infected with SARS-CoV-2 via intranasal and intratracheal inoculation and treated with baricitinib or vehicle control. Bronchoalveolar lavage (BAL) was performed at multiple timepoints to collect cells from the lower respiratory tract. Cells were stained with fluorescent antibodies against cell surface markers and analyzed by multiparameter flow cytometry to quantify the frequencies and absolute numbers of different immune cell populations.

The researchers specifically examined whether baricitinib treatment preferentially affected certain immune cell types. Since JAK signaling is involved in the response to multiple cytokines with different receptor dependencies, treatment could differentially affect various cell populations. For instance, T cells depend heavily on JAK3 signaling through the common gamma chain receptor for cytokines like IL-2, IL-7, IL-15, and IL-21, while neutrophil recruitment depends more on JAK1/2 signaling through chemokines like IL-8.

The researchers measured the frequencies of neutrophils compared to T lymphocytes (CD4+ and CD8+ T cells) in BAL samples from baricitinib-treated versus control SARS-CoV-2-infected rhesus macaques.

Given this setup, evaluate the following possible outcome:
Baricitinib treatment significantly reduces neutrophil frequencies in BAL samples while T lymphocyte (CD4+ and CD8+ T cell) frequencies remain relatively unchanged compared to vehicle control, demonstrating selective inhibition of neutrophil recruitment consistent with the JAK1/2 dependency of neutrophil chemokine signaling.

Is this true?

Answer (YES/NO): YES